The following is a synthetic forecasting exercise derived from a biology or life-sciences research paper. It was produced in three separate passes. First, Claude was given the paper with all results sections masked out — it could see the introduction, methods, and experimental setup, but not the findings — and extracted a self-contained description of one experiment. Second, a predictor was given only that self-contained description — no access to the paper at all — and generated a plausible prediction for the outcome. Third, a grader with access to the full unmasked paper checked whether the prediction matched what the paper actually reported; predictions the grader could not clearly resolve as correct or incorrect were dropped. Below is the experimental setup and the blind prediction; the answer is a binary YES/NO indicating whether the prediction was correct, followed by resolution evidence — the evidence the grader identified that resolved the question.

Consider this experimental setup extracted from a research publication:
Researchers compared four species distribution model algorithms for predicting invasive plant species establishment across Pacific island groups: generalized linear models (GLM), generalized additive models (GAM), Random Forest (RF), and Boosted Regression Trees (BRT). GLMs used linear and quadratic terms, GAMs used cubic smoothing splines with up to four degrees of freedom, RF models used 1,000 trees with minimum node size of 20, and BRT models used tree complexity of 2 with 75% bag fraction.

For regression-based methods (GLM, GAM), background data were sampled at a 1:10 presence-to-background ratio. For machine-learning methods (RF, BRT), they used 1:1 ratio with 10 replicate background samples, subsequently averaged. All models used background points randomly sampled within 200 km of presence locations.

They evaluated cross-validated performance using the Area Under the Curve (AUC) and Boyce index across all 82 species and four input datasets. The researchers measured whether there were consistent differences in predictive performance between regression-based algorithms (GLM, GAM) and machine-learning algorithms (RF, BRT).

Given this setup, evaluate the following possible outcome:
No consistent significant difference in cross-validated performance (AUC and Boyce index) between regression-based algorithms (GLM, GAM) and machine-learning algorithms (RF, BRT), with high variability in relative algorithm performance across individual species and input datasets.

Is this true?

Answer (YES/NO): NO